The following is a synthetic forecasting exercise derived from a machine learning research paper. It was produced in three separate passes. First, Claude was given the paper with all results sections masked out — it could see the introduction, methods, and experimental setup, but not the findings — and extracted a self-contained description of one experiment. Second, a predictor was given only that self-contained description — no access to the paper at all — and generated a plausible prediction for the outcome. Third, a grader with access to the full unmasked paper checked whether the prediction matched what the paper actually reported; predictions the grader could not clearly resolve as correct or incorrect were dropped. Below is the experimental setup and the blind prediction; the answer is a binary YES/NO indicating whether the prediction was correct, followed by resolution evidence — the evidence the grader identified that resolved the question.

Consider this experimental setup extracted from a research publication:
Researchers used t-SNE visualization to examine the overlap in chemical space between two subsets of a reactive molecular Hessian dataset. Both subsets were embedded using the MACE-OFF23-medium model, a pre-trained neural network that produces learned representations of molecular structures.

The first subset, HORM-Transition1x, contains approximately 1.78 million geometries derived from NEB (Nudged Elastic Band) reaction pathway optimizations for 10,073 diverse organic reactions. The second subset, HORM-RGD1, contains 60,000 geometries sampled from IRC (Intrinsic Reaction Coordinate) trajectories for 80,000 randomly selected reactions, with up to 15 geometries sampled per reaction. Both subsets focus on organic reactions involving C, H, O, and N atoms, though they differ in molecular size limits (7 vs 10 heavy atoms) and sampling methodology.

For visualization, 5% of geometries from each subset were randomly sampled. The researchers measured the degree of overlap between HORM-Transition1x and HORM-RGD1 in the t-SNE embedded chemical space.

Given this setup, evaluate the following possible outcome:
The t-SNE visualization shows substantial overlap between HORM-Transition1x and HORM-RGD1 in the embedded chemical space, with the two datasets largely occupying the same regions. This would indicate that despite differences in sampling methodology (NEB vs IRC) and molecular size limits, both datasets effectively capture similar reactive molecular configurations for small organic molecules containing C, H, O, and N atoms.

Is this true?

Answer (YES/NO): NO